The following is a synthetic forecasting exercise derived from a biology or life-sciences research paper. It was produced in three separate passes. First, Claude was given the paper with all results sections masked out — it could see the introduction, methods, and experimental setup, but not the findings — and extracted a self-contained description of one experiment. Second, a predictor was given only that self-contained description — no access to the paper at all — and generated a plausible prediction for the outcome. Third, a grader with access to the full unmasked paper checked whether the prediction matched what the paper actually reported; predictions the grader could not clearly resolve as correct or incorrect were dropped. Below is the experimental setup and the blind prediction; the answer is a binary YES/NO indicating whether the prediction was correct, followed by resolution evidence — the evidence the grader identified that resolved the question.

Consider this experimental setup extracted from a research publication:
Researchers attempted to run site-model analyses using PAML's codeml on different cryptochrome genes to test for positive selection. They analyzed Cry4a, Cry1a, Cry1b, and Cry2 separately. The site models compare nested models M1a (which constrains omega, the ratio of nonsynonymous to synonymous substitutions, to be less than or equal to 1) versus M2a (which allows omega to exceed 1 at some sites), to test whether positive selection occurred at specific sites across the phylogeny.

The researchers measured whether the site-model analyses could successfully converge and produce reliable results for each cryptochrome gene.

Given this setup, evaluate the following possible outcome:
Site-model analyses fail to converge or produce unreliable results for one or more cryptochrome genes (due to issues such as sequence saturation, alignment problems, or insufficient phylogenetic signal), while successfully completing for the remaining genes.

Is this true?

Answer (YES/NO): YES